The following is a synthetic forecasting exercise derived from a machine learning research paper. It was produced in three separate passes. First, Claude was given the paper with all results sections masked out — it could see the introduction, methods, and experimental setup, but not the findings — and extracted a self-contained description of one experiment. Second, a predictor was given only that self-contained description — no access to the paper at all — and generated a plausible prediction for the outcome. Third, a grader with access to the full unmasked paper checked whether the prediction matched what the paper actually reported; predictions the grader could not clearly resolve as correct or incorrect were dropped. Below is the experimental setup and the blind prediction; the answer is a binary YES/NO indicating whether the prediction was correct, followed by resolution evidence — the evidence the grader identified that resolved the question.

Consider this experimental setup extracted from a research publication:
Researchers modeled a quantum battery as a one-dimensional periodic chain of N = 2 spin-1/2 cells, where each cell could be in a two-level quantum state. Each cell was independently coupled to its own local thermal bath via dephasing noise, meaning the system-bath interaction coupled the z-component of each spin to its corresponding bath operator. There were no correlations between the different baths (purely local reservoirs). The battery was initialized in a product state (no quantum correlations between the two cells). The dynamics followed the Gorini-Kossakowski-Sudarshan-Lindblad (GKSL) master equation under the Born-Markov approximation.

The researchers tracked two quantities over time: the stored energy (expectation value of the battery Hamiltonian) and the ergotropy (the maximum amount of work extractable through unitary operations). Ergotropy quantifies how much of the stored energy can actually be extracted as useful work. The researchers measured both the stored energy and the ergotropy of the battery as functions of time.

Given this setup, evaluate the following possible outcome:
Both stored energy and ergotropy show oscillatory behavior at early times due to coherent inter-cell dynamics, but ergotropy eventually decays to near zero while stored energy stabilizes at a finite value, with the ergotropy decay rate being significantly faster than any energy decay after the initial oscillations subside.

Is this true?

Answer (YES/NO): NO